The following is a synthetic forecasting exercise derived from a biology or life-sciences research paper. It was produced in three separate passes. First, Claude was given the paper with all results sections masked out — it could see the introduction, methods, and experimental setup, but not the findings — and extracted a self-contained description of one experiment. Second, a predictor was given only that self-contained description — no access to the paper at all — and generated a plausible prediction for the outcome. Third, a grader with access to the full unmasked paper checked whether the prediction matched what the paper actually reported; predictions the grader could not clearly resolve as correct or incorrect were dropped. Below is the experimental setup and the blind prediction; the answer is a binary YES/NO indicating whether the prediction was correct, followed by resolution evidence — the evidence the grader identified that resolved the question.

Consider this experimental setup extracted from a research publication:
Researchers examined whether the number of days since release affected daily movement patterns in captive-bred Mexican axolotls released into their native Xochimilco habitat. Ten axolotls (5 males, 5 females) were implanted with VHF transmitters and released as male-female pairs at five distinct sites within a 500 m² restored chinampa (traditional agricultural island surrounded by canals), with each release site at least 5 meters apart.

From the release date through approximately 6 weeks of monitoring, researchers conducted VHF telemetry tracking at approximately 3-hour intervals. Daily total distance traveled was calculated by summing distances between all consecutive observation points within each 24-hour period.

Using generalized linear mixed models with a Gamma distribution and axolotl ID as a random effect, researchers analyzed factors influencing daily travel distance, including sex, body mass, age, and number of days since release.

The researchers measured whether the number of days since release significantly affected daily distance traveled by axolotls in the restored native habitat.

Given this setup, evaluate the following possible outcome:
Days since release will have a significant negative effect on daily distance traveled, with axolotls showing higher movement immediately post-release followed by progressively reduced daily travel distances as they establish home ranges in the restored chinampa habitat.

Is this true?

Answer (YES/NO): NO